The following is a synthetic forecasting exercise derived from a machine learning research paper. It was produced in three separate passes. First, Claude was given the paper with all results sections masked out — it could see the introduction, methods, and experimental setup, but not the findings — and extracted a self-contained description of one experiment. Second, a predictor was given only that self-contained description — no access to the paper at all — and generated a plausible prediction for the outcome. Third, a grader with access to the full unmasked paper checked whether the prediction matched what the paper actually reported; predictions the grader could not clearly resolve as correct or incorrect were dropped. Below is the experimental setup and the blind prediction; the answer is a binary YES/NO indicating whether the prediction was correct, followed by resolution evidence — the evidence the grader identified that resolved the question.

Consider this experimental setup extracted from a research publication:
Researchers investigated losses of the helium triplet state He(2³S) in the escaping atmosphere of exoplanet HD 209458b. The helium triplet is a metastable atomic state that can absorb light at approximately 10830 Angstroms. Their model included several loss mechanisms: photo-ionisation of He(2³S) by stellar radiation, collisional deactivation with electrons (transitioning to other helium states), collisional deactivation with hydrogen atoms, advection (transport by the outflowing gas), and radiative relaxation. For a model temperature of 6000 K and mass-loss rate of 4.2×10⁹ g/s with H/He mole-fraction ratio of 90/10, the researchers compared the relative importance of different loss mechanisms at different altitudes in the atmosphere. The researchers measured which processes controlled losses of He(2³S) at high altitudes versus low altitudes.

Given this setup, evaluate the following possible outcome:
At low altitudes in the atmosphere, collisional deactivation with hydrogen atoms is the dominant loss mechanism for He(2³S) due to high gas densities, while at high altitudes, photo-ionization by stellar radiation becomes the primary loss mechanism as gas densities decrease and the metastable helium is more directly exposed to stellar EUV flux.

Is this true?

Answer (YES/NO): NO